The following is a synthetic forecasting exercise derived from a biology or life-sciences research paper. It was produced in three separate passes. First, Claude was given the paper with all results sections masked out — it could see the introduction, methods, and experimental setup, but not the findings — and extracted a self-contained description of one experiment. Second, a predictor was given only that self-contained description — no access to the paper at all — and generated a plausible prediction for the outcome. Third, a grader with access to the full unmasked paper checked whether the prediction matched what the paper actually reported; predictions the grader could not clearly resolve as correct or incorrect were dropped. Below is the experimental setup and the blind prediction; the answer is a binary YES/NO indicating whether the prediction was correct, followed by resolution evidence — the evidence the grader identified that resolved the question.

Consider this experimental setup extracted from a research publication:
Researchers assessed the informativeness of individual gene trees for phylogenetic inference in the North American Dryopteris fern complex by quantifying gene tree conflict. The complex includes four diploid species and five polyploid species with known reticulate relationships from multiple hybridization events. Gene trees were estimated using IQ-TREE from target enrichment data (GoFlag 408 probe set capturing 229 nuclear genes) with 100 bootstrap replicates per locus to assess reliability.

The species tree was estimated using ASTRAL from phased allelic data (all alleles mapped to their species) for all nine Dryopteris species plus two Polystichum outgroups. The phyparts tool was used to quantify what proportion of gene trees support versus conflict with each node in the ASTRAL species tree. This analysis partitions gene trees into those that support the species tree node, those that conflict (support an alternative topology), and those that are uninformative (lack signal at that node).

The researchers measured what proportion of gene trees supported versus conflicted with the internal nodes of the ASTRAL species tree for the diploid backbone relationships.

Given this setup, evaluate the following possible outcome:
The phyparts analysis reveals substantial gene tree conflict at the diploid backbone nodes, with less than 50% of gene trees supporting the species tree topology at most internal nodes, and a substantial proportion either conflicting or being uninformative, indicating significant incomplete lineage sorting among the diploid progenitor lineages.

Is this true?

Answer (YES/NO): YES